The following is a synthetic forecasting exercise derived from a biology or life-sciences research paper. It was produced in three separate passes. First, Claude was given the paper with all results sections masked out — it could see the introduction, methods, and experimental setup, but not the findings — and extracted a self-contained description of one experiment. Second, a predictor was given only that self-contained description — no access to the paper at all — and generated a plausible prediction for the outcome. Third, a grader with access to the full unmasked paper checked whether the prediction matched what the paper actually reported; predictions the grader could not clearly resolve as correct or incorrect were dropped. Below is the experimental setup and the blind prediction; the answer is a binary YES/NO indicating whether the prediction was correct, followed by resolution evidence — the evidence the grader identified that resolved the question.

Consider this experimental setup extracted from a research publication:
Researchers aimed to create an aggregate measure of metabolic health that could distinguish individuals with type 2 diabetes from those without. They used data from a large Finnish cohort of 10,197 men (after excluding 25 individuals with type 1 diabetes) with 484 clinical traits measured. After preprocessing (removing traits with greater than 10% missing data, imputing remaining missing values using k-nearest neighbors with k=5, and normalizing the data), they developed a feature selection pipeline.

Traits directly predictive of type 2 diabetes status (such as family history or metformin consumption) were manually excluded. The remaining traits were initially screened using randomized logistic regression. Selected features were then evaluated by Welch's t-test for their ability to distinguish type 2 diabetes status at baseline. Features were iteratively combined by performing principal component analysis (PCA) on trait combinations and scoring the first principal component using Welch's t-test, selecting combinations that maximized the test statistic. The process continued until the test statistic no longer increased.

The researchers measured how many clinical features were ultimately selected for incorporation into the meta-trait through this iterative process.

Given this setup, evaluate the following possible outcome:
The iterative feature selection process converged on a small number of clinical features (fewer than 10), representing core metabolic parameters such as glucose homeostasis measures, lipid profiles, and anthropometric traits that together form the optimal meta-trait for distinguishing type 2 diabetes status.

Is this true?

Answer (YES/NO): NO